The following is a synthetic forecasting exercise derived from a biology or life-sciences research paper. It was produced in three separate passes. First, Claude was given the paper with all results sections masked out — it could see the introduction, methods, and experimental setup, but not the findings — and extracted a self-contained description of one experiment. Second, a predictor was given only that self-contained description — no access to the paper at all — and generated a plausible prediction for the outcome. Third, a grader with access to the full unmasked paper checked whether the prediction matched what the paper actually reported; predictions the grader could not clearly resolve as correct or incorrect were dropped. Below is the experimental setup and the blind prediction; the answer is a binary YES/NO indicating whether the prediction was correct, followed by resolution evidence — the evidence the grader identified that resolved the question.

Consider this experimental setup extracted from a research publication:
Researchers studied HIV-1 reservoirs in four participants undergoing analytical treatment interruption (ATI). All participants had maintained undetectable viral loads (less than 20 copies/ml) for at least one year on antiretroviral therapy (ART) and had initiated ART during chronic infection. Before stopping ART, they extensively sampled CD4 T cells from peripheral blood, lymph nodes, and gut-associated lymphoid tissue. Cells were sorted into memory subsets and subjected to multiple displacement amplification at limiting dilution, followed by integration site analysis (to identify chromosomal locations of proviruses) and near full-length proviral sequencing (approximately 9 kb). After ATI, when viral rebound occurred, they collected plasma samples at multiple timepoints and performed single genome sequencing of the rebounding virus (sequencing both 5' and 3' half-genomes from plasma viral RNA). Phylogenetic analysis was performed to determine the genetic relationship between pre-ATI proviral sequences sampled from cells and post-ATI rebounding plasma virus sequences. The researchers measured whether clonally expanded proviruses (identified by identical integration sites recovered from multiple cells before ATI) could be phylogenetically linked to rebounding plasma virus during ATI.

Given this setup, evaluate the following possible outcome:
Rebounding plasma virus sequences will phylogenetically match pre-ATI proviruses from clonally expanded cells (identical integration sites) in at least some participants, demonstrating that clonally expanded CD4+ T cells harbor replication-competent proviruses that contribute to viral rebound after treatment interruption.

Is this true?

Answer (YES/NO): NO